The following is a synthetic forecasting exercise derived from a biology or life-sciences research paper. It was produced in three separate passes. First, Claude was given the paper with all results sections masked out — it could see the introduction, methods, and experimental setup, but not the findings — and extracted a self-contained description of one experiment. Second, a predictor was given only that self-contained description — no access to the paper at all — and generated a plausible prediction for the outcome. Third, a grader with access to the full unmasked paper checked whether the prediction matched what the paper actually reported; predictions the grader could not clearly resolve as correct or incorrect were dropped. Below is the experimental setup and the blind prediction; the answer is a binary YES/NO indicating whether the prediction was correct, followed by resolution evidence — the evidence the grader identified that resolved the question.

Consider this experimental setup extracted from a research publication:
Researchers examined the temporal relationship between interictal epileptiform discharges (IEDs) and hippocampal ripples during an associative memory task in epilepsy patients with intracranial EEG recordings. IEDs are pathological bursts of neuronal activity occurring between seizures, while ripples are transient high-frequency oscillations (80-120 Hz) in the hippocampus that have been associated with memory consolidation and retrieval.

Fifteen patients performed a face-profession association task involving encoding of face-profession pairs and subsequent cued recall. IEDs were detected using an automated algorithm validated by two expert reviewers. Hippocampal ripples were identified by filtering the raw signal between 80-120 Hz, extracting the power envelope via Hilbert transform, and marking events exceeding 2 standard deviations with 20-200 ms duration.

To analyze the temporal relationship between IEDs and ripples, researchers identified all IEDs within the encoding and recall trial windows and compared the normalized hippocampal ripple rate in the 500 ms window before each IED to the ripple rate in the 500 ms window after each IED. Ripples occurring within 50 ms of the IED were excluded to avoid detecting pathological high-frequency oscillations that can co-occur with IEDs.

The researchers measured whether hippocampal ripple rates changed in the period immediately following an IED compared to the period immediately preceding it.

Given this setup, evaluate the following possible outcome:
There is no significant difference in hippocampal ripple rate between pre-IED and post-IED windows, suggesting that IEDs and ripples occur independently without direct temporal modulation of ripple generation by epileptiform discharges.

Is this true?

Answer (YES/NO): NO